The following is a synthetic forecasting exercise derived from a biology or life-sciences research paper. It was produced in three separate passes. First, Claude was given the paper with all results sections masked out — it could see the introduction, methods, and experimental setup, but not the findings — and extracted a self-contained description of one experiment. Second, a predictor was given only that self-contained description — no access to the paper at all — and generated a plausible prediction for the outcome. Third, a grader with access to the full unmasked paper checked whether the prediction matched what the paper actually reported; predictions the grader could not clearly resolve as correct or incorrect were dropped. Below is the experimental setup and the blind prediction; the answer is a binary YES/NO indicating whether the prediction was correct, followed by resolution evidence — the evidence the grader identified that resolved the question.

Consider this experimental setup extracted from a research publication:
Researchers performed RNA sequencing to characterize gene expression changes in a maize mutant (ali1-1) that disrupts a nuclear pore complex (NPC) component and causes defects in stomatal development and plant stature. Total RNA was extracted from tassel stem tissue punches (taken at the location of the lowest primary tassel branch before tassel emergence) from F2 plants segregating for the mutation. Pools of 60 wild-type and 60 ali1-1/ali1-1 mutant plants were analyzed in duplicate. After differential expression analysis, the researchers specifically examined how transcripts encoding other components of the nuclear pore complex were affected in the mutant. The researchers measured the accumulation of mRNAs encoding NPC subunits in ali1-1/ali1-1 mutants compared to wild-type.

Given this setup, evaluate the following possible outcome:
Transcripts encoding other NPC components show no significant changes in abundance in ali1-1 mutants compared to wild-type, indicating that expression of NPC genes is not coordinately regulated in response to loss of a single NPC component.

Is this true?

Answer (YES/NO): NO